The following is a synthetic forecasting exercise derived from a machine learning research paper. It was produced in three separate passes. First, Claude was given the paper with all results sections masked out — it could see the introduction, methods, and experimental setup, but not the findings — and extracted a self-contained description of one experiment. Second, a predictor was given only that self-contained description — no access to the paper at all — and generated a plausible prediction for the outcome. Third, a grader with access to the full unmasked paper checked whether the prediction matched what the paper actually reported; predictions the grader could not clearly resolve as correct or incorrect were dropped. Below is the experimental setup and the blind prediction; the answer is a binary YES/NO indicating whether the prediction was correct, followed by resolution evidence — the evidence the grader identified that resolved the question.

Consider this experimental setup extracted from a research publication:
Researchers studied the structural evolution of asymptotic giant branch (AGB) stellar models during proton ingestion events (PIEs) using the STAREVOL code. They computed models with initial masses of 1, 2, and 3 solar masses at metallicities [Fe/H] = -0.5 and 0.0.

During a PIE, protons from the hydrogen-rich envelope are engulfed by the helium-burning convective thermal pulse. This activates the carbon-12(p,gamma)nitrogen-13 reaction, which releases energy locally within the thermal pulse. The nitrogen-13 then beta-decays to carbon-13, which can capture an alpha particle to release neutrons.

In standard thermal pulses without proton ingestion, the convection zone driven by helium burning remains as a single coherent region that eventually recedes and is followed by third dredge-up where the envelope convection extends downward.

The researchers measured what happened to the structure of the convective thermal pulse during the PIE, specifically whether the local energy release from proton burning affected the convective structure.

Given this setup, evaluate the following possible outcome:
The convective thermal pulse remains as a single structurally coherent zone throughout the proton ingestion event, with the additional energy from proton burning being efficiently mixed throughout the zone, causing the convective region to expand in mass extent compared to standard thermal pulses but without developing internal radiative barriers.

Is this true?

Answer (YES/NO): NO